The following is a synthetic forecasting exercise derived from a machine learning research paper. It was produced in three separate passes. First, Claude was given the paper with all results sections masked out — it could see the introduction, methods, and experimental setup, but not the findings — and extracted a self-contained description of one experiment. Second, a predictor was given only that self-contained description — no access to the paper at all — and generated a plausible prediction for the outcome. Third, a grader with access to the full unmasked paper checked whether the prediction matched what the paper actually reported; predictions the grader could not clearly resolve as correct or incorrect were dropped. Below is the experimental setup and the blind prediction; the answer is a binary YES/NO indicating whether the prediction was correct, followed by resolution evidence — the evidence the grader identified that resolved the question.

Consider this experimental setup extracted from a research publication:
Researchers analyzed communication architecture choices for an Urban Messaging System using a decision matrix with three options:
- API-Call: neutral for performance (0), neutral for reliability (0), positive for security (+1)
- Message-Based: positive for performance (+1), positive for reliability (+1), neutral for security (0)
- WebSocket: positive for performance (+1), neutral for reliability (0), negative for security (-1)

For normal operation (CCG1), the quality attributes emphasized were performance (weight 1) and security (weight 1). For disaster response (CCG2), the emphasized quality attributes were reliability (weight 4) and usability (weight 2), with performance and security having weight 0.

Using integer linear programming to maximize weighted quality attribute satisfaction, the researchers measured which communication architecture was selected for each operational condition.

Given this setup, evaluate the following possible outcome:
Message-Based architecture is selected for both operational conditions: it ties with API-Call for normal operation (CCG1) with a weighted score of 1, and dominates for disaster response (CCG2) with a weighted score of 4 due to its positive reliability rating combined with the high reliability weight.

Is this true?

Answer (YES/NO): NO